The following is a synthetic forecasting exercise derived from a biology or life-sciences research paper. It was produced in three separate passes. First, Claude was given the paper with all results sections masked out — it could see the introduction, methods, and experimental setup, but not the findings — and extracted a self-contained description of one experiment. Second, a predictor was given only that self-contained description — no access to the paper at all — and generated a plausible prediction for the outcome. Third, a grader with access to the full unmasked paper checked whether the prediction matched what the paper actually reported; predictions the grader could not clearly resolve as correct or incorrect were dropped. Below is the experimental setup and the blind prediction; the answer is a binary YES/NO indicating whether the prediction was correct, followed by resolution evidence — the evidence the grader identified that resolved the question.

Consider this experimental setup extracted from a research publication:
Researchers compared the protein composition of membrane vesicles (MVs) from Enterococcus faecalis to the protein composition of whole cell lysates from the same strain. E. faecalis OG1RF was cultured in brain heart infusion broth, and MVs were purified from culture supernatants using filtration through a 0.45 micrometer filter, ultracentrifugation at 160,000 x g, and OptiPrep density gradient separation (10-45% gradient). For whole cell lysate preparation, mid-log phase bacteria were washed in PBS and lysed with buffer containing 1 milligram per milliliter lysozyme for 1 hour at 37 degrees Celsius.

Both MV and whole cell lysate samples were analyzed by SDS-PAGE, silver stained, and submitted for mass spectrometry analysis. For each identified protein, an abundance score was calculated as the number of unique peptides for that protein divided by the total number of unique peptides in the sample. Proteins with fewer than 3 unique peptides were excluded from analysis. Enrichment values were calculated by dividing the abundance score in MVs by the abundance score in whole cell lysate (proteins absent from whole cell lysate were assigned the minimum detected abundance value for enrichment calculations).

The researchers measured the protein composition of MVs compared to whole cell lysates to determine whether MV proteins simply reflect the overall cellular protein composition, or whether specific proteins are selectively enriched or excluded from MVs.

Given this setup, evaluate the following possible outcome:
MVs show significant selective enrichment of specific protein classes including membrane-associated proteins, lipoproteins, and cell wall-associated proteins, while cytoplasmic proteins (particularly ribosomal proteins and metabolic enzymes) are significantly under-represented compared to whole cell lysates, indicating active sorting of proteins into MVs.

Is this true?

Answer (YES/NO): NO